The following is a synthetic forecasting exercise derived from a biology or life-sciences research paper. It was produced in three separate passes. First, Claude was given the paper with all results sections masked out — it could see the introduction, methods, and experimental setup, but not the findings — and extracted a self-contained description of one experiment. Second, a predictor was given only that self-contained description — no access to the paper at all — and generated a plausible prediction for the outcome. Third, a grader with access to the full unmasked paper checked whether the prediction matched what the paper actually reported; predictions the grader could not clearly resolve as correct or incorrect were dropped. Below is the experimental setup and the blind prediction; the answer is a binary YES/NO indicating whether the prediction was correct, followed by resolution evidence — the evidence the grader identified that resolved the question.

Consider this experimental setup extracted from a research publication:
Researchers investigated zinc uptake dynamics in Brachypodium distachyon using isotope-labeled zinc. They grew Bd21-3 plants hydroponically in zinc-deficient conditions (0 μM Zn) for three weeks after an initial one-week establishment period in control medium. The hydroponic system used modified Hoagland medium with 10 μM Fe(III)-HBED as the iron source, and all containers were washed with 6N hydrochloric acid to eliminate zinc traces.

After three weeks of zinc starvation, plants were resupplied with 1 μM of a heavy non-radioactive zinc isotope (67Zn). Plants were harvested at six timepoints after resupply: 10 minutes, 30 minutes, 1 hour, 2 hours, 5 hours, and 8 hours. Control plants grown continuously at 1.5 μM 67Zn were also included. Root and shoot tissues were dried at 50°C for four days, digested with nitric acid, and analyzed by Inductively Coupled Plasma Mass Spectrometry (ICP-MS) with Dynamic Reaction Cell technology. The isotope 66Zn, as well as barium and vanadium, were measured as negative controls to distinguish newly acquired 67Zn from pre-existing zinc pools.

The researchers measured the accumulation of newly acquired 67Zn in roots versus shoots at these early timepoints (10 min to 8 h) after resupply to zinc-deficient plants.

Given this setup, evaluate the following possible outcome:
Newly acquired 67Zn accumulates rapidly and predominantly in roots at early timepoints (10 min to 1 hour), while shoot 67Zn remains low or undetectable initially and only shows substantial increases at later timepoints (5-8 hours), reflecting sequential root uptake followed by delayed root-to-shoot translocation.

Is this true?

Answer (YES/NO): YES